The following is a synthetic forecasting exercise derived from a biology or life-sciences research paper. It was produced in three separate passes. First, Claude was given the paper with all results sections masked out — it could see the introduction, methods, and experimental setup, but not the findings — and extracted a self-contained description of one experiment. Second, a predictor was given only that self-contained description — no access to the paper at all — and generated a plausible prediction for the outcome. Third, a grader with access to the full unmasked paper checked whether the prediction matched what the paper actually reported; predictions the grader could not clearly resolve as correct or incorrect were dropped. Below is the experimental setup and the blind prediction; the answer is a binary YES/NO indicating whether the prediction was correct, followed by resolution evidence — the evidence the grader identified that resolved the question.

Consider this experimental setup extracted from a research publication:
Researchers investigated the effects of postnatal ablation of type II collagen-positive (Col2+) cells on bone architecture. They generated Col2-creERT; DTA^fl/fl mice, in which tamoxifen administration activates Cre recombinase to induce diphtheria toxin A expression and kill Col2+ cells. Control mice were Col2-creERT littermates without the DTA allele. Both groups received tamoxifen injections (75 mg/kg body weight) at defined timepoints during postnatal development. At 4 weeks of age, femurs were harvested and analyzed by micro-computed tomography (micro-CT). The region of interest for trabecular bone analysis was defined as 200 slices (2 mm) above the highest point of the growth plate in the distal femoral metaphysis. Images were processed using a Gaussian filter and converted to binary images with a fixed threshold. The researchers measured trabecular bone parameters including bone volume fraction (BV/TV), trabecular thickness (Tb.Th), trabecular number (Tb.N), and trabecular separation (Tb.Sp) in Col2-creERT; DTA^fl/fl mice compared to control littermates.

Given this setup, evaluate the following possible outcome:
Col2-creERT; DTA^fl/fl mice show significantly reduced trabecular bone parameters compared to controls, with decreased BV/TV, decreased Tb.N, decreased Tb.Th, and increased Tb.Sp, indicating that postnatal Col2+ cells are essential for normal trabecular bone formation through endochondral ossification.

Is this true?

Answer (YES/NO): YES